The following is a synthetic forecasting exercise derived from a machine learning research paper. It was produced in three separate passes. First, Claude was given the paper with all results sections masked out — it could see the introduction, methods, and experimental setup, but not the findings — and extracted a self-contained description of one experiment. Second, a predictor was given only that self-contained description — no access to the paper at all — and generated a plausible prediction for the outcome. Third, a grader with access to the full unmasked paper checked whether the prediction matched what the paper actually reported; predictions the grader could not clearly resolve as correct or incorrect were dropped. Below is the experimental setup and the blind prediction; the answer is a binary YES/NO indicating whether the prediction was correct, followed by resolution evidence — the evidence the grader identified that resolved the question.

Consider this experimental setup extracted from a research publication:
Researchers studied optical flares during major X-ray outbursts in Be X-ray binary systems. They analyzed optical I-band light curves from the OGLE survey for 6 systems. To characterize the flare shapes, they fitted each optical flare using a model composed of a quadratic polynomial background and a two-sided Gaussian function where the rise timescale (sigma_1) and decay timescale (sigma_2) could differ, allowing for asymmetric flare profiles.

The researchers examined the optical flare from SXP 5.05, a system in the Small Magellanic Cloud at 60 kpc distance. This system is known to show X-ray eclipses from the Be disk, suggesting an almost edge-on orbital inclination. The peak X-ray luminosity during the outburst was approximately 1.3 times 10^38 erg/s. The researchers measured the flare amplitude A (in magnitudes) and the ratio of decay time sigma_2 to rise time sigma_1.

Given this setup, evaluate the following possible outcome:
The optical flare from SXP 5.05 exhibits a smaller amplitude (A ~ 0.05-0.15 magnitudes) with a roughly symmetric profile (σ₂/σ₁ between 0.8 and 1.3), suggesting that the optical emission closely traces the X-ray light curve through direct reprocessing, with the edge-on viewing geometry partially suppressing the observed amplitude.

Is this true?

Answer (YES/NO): NO